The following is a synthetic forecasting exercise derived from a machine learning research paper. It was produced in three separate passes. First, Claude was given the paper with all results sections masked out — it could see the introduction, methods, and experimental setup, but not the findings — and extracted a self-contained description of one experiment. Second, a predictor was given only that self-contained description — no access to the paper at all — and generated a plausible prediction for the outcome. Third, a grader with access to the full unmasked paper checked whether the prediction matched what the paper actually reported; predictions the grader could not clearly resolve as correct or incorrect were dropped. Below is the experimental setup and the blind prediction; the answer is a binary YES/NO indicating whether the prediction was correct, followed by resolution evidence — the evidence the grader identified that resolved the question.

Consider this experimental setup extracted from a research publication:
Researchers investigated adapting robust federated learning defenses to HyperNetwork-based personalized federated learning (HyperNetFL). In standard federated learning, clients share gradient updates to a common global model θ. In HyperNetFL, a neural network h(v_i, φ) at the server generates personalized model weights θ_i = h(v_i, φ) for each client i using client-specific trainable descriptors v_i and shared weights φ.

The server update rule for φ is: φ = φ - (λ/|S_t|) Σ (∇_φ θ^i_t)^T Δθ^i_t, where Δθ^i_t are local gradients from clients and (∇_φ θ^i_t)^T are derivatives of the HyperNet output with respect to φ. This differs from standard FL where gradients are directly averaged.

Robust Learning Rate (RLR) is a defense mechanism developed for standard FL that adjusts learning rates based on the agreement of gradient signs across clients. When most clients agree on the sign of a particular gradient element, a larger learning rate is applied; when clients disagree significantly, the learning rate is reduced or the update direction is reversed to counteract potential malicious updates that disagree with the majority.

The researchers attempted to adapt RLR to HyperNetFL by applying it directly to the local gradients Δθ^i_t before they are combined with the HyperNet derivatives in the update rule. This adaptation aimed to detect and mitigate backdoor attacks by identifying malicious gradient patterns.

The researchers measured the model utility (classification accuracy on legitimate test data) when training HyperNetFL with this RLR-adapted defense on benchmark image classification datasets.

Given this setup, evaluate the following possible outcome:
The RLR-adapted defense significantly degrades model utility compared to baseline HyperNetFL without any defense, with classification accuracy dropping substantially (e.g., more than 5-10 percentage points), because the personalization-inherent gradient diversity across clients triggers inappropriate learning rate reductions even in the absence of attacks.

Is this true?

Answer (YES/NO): YES